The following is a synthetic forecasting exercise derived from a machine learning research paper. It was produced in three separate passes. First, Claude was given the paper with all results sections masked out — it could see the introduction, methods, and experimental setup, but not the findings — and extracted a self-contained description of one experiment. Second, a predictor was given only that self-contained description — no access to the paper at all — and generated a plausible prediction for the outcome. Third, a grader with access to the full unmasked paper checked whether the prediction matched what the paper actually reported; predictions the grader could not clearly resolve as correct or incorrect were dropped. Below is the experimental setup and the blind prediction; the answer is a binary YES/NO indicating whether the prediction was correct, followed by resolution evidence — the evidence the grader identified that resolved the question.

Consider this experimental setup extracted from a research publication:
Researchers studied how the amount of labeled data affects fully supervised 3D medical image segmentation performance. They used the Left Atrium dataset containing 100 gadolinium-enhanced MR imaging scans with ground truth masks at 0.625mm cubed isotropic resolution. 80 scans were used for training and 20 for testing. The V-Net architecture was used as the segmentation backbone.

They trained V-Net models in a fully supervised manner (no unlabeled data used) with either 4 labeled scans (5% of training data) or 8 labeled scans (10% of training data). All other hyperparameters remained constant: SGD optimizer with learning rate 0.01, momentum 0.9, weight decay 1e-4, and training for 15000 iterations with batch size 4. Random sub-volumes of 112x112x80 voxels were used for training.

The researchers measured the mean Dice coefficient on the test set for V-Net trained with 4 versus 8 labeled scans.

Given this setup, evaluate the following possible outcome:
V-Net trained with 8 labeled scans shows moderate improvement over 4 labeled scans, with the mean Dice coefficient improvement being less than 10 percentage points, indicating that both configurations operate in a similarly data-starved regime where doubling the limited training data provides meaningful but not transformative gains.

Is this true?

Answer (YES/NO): NO